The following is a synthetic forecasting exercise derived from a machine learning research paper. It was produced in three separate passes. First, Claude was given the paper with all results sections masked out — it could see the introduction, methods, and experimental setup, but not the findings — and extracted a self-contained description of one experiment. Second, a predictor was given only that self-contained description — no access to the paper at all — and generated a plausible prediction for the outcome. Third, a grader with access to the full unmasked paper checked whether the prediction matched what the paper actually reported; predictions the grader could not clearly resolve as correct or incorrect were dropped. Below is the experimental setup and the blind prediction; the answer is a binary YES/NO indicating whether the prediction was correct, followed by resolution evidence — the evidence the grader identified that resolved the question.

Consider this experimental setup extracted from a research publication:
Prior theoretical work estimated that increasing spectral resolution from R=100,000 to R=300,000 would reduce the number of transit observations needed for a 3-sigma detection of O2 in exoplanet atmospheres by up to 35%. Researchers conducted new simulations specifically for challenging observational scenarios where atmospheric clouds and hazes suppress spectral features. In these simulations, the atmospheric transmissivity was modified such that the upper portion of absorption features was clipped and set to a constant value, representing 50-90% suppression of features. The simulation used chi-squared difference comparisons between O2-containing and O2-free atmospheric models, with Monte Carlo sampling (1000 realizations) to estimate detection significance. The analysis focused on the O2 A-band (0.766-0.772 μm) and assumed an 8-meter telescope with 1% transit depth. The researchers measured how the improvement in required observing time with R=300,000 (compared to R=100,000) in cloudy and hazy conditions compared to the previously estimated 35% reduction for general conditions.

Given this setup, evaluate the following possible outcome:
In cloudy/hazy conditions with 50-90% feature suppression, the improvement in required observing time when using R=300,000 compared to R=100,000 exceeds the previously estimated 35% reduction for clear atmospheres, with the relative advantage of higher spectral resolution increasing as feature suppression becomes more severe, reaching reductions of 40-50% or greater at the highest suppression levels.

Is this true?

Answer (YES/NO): YES